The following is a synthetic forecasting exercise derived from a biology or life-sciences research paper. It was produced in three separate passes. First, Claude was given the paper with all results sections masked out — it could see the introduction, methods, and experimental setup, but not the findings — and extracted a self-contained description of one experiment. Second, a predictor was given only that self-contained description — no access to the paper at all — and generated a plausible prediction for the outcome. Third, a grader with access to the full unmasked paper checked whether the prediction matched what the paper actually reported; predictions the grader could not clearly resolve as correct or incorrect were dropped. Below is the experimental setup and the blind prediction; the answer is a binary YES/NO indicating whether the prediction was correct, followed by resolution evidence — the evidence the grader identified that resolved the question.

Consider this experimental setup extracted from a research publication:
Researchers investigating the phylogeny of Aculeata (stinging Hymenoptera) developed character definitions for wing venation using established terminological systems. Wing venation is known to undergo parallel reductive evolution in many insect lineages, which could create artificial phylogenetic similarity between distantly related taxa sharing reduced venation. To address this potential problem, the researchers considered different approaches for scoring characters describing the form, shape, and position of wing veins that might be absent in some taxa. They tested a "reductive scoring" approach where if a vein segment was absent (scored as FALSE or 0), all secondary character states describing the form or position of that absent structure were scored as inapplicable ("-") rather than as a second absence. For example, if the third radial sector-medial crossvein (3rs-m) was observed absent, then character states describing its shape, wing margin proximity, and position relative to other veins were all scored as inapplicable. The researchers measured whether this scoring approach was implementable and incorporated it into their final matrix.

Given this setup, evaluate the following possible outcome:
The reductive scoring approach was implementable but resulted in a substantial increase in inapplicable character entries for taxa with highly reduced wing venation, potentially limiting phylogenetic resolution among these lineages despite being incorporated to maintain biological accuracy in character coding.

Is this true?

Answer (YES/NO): NO